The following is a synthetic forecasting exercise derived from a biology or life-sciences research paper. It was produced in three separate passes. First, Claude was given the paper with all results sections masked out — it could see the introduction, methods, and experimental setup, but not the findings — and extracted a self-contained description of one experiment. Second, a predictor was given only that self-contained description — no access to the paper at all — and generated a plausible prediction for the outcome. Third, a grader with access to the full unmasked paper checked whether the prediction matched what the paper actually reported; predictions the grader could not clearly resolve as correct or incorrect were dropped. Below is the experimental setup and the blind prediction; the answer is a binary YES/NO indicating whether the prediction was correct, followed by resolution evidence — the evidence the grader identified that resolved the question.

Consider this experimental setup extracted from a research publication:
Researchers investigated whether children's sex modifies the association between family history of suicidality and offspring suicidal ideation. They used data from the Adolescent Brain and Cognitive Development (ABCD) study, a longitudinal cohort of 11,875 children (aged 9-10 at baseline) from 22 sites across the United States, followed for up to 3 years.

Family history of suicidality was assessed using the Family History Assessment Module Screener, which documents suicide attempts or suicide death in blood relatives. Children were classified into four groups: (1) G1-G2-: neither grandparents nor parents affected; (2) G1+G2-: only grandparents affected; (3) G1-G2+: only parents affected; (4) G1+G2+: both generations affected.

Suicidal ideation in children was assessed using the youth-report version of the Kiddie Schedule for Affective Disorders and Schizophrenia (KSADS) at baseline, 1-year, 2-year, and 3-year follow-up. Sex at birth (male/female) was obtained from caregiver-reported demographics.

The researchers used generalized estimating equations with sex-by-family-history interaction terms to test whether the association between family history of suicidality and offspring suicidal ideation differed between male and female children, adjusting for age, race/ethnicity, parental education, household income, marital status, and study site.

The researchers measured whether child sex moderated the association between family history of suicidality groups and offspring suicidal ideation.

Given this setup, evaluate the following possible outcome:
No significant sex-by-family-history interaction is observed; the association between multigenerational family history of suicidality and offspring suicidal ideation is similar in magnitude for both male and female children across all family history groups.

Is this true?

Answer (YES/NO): NO